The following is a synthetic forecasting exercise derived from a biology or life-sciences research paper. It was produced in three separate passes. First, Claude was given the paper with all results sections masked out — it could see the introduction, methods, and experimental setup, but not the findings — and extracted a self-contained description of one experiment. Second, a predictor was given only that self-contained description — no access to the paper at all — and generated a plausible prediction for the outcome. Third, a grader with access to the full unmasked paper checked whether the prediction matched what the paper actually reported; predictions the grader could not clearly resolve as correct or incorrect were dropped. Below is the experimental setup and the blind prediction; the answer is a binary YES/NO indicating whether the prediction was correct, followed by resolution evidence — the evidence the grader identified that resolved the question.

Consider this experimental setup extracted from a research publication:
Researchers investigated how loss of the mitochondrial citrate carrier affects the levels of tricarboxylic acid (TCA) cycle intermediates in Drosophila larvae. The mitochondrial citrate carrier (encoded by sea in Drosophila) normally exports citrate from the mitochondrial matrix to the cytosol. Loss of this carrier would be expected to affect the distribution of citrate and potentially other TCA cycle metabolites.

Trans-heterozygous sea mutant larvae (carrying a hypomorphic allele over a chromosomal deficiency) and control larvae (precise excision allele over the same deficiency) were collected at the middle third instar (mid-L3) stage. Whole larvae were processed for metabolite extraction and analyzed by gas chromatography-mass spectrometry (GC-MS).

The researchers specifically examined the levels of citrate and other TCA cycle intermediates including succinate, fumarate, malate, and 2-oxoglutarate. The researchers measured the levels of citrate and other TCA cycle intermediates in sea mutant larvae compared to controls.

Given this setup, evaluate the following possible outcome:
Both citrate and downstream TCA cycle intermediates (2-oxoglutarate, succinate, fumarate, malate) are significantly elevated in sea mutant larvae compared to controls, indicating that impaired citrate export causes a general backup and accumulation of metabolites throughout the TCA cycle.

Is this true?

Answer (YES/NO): NO